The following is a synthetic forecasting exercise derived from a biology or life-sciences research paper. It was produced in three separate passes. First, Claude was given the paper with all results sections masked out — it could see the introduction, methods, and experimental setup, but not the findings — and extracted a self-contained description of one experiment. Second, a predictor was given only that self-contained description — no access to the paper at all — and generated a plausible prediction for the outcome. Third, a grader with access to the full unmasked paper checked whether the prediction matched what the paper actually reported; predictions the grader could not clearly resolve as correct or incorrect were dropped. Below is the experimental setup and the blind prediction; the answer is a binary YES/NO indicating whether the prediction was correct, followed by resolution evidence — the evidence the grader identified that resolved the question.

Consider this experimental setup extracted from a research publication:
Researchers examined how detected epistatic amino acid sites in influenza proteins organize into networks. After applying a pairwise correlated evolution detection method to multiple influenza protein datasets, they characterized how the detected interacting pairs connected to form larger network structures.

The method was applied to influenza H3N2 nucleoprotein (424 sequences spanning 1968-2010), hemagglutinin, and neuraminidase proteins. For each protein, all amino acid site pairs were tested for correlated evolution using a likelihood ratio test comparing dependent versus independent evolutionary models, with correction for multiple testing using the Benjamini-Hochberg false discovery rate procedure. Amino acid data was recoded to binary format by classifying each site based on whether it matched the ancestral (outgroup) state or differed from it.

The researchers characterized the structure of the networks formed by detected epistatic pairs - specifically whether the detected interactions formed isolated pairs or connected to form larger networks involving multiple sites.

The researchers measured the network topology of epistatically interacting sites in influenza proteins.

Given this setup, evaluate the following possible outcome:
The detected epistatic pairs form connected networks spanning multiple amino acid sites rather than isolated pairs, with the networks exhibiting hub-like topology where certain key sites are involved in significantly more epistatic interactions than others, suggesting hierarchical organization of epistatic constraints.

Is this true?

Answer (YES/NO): NO